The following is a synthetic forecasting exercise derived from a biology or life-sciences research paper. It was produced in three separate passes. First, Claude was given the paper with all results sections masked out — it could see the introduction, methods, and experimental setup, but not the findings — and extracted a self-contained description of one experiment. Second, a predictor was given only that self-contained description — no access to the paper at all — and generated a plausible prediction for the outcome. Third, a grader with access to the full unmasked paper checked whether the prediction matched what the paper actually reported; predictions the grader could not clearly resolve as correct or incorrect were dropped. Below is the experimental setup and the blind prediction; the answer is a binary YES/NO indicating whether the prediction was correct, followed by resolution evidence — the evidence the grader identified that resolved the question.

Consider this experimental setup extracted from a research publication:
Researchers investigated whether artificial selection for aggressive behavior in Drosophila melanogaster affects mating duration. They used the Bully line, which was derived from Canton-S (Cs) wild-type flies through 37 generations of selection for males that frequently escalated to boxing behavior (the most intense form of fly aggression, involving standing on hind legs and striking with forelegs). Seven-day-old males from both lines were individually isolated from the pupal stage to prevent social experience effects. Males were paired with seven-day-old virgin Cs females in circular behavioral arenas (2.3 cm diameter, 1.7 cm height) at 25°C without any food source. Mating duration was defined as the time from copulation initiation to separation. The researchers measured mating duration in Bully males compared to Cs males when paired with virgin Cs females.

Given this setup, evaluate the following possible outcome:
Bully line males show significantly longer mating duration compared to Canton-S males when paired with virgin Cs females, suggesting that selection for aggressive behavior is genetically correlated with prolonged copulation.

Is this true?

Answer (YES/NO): NO